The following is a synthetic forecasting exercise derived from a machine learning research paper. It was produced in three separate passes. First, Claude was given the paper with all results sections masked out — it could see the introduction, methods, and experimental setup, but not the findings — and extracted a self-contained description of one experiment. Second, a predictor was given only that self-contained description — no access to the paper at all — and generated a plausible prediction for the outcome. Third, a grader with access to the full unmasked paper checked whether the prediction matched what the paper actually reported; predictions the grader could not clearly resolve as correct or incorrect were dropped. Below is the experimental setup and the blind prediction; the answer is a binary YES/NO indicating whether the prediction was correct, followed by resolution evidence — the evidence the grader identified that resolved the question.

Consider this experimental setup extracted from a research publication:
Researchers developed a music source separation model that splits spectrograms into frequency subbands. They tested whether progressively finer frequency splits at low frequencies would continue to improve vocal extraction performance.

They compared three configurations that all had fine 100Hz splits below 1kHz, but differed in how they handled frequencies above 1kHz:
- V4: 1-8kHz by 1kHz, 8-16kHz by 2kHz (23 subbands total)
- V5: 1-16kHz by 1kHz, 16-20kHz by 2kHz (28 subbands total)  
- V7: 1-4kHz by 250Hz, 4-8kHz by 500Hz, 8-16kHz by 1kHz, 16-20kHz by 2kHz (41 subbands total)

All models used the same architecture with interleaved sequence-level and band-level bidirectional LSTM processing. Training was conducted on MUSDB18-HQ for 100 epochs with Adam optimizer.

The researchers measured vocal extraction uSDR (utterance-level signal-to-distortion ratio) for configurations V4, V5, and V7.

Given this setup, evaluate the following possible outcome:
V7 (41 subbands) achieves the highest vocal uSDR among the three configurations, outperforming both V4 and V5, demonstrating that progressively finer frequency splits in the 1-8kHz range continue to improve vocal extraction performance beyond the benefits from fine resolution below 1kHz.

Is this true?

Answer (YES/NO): YES